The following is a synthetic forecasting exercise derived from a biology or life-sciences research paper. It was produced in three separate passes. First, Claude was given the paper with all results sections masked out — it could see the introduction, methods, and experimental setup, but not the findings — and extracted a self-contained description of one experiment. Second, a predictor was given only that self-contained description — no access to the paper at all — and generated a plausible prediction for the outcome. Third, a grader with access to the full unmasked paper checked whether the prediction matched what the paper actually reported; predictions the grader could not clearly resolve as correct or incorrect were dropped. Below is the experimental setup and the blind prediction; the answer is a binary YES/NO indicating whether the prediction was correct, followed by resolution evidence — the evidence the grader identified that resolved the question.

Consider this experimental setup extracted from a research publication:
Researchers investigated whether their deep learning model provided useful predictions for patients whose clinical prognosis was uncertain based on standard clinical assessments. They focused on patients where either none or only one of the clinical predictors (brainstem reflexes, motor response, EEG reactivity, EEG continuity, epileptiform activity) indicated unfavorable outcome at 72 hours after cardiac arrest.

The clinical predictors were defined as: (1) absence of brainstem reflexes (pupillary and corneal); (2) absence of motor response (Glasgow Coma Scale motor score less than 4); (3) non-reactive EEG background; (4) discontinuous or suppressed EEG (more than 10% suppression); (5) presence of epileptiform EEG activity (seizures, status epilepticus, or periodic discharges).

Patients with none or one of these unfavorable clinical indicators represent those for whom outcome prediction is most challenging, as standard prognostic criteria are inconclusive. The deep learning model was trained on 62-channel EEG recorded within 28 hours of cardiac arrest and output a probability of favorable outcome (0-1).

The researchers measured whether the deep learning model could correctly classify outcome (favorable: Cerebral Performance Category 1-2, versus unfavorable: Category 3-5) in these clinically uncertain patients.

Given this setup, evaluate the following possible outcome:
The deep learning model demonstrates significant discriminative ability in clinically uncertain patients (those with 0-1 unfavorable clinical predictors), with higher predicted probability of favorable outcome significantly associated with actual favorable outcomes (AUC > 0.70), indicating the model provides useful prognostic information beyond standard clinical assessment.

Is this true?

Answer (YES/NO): YES